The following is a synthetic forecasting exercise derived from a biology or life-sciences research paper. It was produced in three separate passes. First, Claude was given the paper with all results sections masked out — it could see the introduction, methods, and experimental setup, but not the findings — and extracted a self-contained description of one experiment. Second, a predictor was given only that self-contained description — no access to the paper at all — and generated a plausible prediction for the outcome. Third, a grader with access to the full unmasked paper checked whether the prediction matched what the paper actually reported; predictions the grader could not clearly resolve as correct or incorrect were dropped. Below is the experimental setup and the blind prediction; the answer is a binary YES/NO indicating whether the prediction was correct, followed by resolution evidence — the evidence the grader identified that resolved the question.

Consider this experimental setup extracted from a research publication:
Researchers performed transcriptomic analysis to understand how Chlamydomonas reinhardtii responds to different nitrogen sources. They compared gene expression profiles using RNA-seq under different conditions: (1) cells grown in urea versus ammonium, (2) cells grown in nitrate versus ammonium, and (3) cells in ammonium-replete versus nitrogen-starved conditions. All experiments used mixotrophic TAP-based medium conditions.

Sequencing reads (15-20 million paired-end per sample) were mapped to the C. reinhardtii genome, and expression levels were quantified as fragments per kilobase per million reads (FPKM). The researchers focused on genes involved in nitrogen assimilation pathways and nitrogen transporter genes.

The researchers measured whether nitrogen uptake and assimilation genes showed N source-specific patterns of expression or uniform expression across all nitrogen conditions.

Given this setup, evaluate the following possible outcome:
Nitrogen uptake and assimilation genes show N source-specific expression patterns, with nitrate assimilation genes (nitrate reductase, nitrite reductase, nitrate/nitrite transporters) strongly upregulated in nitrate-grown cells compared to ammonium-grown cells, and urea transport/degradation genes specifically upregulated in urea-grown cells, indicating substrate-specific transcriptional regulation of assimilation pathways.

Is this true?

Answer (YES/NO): YES